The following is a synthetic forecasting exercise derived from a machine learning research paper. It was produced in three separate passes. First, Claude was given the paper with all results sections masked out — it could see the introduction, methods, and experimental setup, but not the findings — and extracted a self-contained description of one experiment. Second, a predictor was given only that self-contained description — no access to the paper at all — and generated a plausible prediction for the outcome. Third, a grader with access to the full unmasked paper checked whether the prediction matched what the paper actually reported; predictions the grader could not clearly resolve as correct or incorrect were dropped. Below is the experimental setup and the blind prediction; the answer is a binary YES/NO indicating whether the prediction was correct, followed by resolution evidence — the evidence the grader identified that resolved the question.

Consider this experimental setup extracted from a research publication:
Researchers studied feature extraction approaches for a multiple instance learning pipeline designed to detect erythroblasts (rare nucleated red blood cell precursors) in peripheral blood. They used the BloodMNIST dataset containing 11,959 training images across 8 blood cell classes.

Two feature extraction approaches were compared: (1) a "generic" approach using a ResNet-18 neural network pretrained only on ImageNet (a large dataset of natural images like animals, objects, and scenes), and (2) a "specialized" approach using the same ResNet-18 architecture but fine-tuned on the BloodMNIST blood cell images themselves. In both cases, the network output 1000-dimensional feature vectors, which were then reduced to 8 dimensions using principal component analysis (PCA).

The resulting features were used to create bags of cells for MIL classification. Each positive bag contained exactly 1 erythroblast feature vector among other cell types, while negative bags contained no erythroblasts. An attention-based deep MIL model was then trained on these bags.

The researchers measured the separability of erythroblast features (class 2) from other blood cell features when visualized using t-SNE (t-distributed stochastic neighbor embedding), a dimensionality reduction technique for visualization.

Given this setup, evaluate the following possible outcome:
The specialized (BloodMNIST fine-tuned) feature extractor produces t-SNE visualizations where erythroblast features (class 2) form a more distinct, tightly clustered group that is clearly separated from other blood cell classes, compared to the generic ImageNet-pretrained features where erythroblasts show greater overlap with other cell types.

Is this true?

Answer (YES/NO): YES